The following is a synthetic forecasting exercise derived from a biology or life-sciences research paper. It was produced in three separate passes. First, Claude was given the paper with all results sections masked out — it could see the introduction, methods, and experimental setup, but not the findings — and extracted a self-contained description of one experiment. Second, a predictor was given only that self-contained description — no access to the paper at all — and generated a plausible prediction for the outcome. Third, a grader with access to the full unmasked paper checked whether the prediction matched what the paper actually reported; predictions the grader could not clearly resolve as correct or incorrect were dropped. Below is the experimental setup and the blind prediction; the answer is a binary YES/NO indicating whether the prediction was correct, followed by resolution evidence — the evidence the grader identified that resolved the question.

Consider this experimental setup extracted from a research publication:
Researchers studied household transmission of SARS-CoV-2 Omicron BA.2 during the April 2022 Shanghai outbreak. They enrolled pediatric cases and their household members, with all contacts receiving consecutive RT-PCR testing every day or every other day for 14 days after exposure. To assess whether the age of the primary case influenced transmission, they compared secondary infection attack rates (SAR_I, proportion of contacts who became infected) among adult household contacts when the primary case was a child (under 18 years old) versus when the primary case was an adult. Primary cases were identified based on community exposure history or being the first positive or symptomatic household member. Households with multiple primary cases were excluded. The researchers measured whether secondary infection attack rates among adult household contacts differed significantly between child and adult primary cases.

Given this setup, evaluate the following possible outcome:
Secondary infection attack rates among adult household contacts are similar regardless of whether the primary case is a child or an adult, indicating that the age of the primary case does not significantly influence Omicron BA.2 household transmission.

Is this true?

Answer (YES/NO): YES